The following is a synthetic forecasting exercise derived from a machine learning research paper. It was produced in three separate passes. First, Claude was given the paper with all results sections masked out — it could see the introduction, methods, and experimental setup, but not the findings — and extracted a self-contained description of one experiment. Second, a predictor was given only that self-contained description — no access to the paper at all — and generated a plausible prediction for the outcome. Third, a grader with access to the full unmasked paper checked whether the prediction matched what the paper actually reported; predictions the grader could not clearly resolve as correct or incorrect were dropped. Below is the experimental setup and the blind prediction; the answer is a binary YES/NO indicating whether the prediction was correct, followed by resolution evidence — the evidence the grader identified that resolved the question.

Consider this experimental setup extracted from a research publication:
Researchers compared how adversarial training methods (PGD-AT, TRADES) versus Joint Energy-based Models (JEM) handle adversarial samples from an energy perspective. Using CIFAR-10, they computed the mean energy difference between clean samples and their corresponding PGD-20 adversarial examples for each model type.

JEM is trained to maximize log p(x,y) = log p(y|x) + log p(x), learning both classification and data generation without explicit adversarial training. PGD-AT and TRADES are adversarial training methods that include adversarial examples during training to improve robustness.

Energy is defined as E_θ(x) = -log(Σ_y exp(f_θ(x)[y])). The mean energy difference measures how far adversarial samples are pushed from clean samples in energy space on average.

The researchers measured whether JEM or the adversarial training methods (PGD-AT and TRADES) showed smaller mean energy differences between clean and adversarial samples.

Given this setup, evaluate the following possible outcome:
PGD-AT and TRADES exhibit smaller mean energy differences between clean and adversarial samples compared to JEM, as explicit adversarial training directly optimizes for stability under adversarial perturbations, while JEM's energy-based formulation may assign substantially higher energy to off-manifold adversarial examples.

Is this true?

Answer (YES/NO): YES